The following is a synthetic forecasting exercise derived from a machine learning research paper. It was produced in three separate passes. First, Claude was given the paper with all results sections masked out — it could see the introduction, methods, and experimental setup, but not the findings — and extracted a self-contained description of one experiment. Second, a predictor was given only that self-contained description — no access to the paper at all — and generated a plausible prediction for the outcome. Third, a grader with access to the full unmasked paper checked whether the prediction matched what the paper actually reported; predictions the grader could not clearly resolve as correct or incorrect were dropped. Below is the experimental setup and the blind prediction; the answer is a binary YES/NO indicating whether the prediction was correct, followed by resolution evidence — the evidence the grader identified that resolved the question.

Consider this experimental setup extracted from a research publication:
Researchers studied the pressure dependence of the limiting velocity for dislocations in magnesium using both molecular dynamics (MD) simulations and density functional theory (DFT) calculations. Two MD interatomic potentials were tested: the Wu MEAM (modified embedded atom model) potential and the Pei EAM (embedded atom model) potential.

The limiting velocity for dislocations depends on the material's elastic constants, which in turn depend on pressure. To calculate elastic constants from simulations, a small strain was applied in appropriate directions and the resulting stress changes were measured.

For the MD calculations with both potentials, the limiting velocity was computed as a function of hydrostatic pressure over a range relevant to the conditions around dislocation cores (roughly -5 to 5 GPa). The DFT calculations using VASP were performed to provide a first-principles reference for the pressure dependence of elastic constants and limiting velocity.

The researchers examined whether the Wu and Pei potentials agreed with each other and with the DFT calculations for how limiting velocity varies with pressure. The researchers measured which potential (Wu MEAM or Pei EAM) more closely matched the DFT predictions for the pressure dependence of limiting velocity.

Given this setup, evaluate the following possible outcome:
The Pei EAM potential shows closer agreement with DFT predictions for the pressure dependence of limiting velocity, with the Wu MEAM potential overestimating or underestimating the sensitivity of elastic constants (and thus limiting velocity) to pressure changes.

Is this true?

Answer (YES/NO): NO